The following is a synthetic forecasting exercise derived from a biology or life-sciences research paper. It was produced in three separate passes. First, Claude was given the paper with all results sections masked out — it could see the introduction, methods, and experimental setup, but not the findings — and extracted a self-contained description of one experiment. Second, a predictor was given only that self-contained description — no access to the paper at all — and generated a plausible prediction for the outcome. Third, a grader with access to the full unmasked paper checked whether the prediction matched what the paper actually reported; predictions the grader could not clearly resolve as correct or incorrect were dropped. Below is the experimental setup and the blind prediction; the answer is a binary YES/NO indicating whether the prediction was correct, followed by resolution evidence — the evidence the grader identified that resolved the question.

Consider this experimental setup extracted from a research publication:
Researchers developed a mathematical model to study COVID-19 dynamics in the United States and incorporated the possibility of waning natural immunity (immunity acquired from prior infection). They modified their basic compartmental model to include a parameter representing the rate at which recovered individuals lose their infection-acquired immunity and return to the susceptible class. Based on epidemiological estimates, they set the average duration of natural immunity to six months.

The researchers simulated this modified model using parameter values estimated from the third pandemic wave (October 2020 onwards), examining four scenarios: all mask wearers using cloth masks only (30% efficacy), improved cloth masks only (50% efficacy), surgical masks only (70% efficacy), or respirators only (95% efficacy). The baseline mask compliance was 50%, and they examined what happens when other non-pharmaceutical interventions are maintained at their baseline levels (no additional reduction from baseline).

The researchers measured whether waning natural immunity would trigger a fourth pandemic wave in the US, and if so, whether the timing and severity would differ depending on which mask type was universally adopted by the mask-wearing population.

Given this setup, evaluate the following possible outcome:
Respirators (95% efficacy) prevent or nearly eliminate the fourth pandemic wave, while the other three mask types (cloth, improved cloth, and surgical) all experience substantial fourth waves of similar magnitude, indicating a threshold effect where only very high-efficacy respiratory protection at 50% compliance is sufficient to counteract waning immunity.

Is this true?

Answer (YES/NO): NO